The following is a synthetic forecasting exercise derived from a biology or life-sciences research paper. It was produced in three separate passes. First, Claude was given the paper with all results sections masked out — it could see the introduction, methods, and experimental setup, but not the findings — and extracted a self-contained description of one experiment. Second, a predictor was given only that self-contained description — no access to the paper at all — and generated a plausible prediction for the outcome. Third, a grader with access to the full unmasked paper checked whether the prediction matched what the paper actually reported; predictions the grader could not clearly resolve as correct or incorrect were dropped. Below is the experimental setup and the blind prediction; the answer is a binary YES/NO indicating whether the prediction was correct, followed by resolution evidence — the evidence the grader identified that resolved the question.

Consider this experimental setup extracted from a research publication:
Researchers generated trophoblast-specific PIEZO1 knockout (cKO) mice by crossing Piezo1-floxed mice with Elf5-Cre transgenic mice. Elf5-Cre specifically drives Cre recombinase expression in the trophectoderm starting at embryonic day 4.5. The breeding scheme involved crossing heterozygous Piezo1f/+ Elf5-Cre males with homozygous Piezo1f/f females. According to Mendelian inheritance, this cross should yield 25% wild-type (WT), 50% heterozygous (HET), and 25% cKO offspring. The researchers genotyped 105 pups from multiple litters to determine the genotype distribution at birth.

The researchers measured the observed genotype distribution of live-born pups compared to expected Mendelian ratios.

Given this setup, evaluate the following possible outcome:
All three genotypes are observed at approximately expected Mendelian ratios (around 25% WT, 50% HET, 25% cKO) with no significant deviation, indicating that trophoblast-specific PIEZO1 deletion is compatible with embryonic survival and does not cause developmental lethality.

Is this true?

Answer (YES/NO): NO